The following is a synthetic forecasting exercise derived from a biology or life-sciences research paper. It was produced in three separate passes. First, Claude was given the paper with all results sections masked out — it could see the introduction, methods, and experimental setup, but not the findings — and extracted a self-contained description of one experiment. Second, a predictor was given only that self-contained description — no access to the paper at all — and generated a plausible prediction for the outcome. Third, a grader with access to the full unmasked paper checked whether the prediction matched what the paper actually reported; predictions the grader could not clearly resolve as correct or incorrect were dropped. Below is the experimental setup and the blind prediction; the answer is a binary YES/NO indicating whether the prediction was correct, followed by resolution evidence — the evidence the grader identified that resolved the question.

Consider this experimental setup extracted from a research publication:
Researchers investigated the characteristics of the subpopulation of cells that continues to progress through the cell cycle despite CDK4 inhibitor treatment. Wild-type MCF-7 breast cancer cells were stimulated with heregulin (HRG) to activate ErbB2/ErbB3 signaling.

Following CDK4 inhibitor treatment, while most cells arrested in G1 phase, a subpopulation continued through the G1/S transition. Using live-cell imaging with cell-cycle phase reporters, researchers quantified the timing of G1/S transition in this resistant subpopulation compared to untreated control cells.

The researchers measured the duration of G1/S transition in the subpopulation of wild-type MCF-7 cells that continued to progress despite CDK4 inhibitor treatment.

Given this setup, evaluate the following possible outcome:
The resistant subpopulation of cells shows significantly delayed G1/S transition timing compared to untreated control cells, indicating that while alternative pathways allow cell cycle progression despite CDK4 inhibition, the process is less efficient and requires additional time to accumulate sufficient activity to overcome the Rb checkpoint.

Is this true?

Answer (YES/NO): YES